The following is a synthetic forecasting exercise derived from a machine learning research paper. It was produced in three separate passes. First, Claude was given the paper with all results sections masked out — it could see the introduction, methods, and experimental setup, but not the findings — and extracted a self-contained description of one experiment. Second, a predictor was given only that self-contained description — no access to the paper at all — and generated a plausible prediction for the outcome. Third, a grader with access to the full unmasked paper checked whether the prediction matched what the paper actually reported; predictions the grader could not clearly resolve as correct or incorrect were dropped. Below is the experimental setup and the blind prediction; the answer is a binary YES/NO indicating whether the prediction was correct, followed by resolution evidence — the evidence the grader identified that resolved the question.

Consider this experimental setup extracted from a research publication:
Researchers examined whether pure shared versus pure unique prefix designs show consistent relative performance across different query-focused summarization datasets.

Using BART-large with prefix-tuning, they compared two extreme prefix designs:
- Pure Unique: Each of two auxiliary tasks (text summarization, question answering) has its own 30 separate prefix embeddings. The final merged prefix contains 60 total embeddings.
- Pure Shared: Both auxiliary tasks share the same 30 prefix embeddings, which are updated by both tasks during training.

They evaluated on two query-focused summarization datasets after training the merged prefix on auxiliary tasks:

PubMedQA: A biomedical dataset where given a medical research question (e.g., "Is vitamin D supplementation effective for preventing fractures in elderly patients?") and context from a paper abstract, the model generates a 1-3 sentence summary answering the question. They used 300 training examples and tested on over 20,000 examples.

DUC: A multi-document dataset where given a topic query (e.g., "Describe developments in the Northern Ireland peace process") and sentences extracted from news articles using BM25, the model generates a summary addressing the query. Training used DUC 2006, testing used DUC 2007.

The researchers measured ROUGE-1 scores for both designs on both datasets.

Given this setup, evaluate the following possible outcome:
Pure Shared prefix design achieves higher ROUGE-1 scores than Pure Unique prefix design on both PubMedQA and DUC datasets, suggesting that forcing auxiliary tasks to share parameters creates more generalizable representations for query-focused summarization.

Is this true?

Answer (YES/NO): NO